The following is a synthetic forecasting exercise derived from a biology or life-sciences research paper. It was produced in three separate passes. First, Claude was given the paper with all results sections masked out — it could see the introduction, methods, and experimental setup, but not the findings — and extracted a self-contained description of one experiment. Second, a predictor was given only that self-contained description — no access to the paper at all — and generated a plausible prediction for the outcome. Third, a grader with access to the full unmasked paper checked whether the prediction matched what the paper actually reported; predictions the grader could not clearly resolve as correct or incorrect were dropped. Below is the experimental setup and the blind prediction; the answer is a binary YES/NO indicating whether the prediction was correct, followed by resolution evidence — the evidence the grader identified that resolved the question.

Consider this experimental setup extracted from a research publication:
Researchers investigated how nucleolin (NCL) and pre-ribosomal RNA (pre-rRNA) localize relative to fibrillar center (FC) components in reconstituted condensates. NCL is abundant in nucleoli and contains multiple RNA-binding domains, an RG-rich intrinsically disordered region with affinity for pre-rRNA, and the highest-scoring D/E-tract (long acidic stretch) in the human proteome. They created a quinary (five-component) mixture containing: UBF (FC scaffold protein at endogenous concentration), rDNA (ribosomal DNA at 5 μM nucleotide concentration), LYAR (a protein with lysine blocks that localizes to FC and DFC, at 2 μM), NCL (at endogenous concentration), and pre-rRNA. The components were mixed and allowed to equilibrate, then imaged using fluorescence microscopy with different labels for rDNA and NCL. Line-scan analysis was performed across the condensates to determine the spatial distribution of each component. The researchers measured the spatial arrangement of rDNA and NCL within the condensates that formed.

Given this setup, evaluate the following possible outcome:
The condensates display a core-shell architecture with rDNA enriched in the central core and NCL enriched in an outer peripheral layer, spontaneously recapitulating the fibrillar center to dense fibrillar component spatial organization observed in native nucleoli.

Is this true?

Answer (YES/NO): YES